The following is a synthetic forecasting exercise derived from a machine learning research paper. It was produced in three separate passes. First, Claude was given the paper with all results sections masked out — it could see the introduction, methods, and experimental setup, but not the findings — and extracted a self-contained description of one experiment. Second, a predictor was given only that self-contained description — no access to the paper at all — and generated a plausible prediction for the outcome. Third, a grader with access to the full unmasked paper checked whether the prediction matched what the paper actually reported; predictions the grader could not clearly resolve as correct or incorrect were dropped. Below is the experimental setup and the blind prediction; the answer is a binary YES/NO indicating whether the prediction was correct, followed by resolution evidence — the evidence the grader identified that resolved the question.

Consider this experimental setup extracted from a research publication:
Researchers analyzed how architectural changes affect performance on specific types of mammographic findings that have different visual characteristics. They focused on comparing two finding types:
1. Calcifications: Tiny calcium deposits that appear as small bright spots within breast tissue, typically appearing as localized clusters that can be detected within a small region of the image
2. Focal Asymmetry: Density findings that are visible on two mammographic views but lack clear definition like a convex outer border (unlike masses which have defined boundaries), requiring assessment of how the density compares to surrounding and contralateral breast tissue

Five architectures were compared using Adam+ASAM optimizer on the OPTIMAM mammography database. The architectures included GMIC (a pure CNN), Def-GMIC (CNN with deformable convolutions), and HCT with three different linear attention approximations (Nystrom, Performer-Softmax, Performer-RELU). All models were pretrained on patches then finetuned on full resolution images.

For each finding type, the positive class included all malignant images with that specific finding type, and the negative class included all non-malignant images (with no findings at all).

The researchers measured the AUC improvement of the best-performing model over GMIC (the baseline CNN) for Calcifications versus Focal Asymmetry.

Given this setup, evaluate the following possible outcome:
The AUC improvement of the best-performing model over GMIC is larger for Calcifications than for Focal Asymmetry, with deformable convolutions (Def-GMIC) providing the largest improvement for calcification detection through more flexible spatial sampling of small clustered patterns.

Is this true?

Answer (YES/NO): NO